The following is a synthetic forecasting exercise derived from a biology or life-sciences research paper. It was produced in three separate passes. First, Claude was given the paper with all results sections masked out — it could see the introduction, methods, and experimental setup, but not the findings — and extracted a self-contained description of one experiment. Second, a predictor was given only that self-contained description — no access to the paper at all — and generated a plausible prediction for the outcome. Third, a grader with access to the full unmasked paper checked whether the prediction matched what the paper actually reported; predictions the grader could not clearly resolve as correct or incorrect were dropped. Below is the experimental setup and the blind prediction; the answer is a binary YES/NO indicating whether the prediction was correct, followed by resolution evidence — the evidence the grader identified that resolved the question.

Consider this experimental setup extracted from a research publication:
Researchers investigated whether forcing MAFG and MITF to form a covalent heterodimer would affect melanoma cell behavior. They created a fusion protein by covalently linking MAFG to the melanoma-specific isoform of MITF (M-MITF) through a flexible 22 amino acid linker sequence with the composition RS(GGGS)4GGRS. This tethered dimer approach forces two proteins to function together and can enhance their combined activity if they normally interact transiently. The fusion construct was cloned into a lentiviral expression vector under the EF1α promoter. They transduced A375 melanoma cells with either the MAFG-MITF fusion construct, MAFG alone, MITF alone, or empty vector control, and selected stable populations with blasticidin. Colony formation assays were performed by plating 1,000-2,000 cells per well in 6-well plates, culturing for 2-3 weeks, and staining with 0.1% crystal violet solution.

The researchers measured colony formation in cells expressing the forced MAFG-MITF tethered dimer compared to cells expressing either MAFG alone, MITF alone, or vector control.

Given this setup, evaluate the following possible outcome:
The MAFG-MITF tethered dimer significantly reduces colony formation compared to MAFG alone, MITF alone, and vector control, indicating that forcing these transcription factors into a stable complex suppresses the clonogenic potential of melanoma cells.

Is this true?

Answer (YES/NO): NO